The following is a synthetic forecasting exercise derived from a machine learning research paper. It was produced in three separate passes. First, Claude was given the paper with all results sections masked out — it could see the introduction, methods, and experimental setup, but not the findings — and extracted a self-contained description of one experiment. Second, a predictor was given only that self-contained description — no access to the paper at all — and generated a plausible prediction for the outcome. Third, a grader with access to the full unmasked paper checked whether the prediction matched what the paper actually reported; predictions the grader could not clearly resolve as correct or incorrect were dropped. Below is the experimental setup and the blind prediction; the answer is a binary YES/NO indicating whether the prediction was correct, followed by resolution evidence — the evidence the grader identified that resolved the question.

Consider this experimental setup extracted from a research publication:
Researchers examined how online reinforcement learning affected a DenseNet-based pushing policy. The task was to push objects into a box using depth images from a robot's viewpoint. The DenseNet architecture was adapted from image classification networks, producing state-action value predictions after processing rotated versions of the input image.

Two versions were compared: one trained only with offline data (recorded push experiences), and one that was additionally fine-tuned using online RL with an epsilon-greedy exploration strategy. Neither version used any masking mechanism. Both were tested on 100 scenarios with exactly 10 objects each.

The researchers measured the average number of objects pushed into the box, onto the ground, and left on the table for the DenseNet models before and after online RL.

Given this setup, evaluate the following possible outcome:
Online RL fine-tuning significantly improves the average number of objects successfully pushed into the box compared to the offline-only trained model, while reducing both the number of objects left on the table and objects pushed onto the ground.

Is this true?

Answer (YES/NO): NO